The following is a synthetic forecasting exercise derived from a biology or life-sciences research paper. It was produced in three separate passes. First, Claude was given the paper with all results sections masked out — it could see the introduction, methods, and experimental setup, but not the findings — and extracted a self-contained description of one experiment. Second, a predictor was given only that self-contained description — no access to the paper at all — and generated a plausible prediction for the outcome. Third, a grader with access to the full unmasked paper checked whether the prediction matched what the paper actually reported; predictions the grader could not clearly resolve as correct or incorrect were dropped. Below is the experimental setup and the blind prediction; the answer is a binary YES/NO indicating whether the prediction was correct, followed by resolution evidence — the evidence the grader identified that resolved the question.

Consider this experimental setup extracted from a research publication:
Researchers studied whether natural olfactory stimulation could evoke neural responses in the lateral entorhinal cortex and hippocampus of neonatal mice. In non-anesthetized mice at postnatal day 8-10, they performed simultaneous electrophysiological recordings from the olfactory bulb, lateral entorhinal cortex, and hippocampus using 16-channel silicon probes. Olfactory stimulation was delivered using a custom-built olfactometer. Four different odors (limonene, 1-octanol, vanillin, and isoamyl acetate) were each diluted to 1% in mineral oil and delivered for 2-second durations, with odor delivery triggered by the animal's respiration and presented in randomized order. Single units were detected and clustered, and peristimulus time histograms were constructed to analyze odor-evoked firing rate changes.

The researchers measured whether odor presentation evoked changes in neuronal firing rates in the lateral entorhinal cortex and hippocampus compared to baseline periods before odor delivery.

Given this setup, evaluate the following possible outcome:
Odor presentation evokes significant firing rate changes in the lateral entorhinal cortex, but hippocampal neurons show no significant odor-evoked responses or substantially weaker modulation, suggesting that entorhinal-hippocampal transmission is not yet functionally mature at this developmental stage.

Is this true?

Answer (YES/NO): NO